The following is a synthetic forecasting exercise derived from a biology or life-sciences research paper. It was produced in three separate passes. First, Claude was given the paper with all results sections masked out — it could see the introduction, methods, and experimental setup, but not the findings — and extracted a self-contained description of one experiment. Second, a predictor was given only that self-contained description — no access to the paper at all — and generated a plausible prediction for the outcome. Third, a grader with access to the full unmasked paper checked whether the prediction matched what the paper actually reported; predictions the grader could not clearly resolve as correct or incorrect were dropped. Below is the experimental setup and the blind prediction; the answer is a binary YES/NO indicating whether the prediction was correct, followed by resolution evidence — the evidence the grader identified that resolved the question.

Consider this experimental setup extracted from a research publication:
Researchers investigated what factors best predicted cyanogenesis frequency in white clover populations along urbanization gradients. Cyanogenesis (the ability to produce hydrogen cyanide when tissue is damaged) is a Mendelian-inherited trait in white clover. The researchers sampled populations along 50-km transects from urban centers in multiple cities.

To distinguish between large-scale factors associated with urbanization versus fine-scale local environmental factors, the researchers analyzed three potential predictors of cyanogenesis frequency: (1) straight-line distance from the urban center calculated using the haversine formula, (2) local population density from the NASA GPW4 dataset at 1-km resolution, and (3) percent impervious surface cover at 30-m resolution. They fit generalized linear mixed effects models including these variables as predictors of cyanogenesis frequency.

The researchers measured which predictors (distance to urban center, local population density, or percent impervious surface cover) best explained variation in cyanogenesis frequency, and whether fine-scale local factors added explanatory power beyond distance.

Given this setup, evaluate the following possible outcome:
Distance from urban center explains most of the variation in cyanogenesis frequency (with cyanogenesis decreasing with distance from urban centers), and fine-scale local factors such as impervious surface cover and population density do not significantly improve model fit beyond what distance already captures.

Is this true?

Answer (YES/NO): NO